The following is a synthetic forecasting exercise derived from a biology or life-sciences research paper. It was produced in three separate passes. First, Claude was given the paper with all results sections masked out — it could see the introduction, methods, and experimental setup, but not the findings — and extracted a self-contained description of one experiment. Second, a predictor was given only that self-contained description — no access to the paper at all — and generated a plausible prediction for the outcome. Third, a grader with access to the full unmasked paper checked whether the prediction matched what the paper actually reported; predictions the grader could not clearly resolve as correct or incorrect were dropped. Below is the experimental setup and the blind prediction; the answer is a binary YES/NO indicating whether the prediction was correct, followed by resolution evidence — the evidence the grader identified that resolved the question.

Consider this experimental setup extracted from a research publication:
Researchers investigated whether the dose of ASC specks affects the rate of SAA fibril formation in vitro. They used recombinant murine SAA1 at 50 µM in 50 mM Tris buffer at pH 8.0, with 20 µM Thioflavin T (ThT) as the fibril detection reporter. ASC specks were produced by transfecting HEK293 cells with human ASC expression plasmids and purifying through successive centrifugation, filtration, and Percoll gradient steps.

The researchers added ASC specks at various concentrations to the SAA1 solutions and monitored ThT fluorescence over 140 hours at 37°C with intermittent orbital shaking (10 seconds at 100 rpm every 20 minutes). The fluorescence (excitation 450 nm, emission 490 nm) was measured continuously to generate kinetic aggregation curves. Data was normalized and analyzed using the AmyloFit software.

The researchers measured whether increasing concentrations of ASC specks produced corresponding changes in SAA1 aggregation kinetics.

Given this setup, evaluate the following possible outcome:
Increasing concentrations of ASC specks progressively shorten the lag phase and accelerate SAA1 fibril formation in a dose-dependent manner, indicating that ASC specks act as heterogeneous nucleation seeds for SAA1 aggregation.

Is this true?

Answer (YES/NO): YES